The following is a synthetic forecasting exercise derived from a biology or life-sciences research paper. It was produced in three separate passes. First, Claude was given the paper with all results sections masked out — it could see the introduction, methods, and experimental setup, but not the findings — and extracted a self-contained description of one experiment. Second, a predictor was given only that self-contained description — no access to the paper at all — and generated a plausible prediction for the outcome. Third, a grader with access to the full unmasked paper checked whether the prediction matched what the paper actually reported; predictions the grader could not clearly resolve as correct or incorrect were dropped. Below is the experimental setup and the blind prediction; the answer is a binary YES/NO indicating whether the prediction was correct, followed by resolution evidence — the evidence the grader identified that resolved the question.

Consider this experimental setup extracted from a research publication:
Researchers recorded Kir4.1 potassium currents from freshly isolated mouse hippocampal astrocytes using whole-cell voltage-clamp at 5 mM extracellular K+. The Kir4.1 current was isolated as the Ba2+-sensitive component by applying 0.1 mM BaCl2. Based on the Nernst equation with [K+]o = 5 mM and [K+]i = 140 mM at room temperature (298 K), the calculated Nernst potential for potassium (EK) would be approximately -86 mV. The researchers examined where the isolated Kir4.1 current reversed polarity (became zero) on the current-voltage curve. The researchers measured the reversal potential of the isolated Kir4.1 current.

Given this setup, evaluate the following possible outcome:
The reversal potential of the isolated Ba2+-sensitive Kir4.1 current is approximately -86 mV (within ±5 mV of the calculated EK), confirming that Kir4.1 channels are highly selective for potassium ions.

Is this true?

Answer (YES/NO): NO